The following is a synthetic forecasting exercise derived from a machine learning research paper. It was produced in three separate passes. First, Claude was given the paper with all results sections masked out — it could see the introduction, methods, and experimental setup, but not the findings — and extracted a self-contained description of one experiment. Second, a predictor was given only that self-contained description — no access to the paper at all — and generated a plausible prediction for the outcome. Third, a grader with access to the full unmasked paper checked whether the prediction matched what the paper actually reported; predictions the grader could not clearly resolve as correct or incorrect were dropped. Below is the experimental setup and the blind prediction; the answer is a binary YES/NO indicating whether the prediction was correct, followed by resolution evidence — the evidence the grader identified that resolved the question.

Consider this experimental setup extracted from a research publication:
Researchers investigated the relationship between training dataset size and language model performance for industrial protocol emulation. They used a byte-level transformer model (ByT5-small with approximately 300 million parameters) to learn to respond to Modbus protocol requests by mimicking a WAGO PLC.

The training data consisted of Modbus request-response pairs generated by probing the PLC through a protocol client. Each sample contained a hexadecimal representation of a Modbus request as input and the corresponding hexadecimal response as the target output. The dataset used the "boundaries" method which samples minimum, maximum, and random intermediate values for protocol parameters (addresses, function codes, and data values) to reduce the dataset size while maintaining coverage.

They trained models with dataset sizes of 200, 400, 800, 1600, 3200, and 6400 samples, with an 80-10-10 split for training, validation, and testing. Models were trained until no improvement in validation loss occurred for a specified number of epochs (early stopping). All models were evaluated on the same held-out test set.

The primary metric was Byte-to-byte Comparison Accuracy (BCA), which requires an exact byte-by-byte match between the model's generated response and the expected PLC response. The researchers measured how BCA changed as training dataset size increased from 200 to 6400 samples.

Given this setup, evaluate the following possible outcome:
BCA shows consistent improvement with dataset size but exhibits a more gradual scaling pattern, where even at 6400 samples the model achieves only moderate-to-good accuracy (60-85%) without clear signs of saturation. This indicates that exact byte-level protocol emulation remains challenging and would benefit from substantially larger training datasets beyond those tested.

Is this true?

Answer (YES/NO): NO